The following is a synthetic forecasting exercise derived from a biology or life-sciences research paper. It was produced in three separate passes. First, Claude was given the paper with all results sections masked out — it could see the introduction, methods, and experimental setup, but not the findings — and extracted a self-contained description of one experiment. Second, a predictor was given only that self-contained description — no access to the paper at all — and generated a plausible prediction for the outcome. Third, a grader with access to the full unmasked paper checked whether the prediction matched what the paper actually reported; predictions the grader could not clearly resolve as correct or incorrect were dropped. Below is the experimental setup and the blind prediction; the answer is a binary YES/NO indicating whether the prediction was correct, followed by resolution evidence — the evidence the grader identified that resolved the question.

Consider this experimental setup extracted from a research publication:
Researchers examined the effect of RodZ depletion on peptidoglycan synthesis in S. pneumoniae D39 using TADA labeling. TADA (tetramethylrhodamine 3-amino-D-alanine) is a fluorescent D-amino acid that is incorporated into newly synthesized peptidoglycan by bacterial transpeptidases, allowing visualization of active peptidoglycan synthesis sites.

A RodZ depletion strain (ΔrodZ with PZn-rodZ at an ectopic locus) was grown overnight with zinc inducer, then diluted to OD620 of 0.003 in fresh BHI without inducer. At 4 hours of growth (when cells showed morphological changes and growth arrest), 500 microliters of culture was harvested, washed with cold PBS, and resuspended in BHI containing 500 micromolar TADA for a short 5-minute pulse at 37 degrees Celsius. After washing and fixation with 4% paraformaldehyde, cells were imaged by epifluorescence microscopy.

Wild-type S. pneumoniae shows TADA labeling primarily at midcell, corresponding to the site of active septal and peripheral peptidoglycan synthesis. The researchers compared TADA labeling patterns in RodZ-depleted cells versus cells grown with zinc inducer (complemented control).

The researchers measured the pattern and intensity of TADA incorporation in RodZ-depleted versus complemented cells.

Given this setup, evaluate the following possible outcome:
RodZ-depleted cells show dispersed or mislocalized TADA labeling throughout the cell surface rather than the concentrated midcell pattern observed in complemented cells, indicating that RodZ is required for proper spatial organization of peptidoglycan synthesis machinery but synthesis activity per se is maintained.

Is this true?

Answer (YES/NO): NO